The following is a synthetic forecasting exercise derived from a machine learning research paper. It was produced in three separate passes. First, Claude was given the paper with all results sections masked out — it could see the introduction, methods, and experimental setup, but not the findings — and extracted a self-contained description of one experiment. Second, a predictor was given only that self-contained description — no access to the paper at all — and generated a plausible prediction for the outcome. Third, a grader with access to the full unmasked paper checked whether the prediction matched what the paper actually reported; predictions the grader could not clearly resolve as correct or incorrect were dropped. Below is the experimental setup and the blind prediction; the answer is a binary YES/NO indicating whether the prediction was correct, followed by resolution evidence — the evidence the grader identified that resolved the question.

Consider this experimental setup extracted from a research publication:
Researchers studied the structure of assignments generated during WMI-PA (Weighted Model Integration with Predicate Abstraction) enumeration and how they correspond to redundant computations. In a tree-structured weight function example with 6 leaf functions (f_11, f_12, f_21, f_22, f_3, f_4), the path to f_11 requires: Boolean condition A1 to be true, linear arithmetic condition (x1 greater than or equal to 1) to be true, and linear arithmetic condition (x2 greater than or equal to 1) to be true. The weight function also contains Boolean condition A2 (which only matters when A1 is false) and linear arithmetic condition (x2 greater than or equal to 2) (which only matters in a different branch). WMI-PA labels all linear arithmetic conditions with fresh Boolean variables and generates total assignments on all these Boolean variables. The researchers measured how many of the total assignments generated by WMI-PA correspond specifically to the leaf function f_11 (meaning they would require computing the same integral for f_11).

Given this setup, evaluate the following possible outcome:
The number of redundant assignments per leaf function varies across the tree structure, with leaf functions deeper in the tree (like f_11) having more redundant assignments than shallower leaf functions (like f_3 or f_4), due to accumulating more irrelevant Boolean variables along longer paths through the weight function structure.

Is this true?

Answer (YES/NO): NO